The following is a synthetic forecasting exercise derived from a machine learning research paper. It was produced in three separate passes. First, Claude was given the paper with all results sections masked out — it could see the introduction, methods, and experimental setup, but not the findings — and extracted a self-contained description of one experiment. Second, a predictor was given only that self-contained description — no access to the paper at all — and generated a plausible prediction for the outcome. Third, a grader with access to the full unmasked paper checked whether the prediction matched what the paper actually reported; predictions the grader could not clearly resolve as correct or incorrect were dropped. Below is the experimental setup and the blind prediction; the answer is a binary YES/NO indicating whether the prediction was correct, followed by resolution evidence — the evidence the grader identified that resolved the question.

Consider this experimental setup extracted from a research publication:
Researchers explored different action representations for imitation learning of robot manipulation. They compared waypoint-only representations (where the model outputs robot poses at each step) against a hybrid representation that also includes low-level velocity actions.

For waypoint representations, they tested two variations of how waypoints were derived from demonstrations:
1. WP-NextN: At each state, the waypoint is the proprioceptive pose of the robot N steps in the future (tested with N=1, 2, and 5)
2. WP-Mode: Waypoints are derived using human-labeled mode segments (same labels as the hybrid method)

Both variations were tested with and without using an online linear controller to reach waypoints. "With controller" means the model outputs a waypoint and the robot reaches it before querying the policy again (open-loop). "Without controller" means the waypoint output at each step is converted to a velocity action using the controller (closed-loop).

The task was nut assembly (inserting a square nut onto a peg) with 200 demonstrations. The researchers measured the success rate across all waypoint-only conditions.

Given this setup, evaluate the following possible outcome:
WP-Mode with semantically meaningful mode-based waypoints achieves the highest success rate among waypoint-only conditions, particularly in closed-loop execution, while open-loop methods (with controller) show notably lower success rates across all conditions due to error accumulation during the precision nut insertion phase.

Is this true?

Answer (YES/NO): NO